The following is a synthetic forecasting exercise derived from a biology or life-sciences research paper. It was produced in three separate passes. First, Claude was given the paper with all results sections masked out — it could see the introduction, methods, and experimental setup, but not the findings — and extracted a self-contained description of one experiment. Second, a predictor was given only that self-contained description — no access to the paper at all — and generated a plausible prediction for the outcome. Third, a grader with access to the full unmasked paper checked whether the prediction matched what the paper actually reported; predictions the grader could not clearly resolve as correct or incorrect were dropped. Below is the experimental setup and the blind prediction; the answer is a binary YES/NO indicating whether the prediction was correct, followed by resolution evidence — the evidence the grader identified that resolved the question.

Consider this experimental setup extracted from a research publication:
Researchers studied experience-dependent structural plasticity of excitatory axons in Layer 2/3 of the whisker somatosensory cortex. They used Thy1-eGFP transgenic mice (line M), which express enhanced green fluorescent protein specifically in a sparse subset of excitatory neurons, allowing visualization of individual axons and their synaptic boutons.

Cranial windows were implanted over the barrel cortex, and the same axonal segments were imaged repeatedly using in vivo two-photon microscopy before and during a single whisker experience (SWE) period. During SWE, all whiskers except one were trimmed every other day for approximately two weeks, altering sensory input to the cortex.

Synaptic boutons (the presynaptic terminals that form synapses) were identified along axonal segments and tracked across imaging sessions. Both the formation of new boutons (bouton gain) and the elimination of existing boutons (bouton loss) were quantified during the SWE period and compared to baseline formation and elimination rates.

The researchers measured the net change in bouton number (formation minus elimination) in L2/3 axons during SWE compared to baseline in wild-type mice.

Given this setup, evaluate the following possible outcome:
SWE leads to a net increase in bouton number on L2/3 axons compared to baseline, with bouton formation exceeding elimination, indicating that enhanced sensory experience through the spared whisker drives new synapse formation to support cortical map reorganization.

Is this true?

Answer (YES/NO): YES